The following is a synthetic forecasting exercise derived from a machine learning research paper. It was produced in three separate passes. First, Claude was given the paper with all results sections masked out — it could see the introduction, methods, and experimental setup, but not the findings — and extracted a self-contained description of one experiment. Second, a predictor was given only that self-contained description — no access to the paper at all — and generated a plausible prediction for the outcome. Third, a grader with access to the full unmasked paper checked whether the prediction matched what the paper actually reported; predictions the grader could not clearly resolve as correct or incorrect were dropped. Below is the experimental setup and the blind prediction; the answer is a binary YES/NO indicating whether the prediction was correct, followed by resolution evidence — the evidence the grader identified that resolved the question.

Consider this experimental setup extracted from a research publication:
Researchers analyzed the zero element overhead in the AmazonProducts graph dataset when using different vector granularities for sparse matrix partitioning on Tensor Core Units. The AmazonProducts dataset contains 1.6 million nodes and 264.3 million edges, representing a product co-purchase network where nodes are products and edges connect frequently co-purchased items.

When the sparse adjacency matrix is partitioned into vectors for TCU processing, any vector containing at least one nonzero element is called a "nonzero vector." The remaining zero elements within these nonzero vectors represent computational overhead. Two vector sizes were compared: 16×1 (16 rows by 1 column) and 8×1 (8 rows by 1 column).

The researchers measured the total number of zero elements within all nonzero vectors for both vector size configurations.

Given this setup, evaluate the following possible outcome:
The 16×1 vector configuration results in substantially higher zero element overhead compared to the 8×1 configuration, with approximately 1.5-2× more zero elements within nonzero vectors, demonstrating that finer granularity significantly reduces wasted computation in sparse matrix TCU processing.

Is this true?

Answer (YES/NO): YES